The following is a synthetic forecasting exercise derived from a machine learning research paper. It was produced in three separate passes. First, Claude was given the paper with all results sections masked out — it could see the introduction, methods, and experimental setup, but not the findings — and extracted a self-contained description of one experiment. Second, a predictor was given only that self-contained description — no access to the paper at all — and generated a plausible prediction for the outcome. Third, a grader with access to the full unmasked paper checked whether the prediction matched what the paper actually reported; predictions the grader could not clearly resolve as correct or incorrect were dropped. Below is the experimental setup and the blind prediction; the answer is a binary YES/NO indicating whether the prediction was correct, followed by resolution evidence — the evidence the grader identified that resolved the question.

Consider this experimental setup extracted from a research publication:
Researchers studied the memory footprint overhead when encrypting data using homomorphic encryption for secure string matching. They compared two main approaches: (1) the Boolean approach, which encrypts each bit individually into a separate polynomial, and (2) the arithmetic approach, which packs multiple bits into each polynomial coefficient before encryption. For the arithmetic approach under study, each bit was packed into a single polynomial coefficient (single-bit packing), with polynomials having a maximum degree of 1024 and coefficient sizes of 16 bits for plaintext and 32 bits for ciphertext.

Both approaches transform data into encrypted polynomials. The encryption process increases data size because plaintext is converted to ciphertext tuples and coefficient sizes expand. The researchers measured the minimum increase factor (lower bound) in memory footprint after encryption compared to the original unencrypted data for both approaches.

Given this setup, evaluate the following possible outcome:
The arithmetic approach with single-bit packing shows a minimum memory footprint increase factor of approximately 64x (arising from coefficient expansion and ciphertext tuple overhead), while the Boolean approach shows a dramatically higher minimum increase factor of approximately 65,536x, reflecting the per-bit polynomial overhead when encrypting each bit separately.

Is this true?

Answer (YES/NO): NO